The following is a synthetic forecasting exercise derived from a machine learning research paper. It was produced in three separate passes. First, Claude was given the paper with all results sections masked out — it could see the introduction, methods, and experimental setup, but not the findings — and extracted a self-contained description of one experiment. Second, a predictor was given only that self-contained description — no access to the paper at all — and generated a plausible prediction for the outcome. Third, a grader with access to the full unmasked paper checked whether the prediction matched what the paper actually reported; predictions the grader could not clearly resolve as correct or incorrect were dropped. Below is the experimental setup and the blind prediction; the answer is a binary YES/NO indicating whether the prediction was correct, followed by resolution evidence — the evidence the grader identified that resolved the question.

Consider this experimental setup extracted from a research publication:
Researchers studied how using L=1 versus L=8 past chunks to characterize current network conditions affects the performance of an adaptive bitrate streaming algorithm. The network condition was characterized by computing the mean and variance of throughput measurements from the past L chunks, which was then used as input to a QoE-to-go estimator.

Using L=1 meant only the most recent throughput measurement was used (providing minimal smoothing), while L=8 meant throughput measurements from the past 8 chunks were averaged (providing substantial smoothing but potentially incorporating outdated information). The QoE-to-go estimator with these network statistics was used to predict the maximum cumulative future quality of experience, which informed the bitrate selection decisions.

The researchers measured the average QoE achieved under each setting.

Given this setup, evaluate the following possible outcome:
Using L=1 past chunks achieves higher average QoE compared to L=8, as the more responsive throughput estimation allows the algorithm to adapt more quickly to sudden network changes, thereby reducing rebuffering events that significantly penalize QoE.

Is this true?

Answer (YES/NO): YES